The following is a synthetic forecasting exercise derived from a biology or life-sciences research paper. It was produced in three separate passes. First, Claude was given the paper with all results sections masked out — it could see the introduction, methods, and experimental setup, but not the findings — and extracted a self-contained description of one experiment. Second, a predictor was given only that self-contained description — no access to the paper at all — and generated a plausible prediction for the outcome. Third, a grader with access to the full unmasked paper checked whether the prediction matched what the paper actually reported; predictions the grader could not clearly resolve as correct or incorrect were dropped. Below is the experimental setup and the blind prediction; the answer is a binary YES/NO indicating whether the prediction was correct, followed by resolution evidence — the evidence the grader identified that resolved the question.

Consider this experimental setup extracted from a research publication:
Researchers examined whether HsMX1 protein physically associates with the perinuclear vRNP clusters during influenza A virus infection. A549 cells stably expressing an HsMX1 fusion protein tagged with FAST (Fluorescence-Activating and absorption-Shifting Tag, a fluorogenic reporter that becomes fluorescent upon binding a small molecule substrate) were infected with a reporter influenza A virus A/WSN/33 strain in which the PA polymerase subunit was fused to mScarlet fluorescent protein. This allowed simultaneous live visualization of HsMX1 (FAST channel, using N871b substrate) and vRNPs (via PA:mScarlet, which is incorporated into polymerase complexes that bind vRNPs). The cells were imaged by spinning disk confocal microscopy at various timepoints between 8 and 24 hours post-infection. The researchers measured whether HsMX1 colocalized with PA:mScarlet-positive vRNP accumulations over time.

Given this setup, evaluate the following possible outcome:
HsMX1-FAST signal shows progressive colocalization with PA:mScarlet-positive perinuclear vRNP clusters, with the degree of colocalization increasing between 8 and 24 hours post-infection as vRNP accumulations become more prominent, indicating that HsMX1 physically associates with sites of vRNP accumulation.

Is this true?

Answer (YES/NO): NO